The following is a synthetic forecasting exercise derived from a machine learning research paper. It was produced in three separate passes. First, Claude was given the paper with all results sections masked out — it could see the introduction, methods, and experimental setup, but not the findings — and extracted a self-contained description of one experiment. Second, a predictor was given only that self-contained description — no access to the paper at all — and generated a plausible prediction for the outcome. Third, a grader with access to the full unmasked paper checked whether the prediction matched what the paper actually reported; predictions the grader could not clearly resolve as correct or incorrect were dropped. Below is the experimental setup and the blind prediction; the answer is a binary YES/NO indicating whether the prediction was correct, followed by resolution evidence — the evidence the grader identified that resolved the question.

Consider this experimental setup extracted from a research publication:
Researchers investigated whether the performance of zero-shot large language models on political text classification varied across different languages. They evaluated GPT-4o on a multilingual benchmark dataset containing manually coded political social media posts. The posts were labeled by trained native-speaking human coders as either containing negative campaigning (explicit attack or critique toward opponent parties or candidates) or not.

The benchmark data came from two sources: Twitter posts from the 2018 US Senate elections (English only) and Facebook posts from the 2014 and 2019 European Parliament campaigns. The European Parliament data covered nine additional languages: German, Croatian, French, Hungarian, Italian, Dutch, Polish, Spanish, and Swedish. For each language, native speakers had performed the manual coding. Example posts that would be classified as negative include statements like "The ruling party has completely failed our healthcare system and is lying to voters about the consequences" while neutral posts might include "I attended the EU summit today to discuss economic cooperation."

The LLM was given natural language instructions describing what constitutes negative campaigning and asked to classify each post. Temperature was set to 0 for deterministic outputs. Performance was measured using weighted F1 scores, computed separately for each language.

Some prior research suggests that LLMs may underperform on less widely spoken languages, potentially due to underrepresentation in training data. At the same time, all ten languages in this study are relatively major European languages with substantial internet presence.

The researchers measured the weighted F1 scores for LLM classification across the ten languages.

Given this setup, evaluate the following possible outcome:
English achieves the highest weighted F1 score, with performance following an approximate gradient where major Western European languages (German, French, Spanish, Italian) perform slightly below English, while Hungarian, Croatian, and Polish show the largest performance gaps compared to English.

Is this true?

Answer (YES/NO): NO